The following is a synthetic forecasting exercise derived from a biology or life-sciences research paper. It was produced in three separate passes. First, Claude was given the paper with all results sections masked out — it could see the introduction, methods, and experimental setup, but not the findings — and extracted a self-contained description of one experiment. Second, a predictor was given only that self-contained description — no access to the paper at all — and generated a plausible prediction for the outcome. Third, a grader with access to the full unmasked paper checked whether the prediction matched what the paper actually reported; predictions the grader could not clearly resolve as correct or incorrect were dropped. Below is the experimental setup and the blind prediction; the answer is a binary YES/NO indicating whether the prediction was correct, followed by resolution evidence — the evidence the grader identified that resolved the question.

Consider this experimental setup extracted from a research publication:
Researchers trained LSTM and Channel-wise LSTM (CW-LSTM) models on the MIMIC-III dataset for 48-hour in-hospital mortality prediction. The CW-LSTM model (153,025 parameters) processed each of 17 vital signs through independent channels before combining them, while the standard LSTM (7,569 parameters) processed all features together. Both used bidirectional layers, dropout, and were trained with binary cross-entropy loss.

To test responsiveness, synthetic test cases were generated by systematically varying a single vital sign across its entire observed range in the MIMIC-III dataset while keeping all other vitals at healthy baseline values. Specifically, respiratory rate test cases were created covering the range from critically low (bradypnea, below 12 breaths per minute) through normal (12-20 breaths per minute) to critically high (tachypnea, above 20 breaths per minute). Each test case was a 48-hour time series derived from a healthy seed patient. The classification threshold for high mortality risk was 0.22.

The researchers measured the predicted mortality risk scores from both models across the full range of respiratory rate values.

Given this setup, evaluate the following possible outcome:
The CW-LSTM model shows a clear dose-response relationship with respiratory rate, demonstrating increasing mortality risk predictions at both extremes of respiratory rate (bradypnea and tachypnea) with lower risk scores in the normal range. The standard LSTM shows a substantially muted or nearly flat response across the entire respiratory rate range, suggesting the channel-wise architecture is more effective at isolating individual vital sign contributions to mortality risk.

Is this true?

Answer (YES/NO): NO